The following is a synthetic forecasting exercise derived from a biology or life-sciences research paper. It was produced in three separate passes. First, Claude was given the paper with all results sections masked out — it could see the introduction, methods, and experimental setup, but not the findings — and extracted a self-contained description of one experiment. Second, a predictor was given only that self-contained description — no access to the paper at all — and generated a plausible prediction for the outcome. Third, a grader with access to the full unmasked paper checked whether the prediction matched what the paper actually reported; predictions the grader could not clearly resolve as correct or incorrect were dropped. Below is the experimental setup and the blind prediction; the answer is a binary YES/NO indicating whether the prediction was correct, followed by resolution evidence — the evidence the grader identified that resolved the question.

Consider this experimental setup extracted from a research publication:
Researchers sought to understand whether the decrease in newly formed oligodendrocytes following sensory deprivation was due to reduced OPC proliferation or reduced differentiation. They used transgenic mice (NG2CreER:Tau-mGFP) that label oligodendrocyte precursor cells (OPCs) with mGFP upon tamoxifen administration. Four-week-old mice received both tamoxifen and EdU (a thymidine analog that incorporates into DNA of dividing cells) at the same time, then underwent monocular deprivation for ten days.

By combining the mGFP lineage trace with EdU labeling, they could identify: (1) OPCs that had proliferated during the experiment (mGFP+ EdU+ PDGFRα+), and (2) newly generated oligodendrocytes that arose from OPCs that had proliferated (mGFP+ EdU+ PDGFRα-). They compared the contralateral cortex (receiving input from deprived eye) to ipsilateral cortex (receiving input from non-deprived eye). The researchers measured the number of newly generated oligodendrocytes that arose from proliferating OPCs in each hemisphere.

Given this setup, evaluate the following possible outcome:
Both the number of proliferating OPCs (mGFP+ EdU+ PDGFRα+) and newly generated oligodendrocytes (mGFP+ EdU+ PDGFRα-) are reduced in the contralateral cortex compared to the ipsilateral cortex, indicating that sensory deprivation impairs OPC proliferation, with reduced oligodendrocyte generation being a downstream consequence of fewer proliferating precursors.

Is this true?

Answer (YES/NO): NO